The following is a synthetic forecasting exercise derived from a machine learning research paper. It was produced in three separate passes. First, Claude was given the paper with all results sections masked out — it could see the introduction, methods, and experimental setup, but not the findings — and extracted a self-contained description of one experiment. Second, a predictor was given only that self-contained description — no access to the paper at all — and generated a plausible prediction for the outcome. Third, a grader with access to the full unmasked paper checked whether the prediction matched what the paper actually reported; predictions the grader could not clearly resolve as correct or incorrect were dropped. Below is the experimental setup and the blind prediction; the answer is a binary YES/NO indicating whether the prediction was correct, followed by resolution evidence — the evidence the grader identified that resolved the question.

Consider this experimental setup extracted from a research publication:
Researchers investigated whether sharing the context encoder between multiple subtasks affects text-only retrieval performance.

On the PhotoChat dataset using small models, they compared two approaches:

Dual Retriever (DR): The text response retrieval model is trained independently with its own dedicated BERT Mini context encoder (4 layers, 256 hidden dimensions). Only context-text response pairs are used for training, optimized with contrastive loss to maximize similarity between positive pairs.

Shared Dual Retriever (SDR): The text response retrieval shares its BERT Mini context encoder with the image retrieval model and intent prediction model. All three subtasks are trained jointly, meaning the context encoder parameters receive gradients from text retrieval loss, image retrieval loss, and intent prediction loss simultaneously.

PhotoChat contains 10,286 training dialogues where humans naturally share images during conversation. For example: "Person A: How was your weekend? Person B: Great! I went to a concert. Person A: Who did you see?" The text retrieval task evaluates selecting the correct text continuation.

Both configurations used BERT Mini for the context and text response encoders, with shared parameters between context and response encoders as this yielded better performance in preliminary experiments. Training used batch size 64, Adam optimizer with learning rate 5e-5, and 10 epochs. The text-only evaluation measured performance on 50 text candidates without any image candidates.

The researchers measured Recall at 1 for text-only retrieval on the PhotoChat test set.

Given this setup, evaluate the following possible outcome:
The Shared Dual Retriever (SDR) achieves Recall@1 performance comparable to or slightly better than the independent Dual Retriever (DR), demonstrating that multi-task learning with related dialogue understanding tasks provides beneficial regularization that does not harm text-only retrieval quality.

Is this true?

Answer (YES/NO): YES